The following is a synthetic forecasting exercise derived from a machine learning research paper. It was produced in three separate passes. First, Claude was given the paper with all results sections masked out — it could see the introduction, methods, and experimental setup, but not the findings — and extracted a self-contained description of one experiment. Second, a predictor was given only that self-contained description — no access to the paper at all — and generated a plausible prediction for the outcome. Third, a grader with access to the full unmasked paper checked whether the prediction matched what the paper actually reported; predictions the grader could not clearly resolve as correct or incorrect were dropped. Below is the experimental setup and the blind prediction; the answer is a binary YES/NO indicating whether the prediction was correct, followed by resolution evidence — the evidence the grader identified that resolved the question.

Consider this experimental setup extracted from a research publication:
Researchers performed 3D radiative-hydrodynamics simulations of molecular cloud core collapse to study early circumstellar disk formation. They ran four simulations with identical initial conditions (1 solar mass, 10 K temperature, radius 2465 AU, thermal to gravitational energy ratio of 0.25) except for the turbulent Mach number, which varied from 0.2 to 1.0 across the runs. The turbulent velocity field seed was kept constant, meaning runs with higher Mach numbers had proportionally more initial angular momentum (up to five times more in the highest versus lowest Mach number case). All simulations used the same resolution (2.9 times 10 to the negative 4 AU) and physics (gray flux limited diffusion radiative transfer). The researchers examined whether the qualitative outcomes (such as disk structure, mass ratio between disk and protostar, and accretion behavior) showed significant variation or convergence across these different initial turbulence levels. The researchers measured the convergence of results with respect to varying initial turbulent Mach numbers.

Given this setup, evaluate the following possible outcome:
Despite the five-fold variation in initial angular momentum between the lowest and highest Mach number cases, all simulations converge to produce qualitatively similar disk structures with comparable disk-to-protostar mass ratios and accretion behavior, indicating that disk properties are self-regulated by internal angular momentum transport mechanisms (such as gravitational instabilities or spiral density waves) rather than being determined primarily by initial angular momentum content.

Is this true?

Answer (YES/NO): NO